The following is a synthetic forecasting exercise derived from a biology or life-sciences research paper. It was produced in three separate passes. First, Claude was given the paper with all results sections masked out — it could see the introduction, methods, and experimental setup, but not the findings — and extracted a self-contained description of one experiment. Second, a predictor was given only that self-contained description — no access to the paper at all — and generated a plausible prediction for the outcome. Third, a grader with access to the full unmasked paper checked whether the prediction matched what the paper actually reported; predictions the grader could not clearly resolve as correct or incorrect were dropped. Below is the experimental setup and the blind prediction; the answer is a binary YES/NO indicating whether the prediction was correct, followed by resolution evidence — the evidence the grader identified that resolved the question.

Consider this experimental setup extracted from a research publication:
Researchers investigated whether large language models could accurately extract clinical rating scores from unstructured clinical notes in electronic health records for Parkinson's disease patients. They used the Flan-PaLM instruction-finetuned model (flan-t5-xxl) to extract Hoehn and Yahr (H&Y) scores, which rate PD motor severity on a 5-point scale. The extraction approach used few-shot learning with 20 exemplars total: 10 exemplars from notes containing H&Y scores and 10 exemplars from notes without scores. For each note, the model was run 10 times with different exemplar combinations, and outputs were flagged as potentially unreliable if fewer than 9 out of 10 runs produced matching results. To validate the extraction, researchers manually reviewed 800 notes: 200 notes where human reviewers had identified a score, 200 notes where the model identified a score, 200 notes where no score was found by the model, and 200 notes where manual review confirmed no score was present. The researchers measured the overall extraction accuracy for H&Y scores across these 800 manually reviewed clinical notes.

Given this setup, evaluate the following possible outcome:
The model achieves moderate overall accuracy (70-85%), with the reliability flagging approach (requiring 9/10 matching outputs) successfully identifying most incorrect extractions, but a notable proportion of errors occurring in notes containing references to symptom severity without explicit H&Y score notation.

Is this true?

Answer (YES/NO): NO